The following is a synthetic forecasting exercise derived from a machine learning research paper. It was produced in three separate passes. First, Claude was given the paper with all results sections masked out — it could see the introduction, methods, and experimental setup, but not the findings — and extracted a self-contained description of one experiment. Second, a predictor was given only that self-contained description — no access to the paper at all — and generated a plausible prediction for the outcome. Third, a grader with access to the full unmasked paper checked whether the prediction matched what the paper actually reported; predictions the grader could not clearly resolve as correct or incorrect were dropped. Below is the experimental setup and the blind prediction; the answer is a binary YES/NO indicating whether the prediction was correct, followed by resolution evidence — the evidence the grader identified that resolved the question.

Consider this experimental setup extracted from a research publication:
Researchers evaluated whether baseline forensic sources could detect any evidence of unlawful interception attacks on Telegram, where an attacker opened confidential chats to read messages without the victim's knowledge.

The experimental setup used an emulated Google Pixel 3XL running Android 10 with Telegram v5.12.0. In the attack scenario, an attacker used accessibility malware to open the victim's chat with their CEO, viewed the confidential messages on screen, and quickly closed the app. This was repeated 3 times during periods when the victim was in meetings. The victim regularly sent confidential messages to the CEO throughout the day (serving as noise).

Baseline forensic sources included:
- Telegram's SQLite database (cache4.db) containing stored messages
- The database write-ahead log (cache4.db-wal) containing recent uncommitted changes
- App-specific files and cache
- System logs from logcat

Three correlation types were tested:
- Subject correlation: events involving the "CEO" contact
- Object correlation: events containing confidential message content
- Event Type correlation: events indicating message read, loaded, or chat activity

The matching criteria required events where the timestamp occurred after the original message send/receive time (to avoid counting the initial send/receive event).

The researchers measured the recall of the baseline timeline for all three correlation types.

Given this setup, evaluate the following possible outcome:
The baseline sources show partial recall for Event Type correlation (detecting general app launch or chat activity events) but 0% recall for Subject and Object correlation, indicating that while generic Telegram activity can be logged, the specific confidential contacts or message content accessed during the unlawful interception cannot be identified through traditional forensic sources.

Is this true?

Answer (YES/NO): NO